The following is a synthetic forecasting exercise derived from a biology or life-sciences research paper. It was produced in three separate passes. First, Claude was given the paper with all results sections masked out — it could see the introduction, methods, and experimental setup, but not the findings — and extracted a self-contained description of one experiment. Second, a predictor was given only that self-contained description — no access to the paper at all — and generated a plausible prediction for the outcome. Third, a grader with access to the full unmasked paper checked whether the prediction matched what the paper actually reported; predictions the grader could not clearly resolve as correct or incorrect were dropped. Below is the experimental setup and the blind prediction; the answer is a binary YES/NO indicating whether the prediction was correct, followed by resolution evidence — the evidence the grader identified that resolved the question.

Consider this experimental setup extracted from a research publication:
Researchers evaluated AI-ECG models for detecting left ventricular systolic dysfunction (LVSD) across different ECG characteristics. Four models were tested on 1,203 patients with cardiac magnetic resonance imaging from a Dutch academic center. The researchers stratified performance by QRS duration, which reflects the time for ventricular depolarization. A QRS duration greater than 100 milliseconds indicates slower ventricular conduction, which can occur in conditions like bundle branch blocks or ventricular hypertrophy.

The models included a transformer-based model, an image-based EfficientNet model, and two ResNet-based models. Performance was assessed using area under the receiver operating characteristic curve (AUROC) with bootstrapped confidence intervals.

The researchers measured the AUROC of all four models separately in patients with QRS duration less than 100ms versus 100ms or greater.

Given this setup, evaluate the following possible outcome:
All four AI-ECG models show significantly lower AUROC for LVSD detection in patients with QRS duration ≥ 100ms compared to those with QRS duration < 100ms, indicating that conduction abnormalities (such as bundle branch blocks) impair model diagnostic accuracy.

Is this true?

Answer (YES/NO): NO